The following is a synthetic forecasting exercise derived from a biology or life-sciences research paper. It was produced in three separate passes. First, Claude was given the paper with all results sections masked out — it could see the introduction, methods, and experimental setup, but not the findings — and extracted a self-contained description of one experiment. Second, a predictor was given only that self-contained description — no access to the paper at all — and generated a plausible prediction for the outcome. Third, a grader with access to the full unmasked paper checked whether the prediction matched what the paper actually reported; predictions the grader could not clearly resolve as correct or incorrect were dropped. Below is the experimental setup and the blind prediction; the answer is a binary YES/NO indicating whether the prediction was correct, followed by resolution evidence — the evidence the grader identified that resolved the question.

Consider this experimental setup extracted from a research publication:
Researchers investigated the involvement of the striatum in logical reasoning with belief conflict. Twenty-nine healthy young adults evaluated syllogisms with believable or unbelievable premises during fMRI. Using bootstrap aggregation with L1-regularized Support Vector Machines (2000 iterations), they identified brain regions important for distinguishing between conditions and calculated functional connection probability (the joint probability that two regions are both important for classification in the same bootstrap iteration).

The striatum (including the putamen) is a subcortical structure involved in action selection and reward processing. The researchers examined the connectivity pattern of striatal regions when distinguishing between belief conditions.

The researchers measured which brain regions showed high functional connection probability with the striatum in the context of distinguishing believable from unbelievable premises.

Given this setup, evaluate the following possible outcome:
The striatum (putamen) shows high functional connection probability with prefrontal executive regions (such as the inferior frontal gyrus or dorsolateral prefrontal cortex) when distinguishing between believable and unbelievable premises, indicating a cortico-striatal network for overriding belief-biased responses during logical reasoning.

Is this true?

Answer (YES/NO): YES